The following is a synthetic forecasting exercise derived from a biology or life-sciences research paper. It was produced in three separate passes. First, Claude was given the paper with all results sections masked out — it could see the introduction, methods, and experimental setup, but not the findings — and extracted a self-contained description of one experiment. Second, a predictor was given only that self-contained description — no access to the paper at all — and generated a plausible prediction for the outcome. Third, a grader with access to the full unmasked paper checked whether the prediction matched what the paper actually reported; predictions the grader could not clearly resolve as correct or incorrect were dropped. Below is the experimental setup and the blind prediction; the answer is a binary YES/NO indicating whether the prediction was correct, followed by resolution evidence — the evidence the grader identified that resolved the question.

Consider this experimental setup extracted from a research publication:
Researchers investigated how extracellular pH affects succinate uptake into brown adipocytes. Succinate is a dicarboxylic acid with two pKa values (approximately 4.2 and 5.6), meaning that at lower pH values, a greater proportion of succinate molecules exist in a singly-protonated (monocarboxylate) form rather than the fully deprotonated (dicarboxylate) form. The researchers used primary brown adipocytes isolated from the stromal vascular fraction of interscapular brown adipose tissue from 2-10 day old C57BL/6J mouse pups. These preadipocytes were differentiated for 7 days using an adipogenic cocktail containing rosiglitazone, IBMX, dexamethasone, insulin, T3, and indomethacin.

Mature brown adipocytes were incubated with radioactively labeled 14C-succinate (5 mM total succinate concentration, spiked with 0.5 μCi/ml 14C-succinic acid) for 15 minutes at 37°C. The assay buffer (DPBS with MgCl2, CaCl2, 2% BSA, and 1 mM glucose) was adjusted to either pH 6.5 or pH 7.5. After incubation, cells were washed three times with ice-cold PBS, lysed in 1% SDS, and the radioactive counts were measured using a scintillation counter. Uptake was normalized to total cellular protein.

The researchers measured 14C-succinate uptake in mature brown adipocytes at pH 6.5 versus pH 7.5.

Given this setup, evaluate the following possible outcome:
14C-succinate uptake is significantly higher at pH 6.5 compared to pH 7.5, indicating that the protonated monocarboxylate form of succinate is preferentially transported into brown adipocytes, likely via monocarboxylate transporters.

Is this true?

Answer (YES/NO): YES